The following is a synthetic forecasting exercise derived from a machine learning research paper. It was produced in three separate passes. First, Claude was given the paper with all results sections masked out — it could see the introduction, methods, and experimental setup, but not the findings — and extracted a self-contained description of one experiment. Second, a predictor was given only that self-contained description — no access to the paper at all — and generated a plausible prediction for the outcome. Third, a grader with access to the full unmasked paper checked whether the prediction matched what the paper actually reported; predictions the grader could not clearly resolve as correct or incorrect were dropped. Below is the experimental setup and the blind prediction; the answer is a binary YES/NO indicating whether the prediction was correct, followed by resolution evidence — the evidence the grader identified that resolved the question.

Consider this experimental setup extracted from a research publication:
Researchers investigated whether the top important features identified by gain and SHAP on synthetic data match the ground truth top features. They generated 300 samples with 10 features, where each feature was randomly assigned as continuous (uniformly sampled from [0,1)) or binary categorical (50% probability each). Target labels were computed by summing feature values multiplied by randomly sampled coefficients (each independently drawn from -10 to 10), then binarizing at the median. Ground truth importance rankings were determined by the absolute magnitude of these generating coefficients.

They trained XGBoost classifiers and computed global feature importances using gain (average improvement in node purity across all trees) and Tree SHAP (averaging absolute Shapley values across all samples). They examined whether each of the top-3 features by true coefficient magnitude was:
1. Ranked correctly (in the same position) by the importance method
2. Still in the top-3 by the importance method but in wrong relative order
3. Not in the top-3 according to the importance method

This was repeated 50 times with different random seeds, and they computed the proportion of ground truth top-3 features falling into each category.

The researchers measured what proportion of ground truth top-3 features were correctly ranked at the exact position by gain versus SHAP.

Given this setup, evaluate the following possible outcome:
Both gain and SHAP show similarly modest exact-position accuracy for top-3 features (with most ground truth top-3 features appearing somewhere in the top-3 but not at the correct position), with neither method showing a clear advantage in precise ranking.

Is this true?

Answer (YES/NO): YES